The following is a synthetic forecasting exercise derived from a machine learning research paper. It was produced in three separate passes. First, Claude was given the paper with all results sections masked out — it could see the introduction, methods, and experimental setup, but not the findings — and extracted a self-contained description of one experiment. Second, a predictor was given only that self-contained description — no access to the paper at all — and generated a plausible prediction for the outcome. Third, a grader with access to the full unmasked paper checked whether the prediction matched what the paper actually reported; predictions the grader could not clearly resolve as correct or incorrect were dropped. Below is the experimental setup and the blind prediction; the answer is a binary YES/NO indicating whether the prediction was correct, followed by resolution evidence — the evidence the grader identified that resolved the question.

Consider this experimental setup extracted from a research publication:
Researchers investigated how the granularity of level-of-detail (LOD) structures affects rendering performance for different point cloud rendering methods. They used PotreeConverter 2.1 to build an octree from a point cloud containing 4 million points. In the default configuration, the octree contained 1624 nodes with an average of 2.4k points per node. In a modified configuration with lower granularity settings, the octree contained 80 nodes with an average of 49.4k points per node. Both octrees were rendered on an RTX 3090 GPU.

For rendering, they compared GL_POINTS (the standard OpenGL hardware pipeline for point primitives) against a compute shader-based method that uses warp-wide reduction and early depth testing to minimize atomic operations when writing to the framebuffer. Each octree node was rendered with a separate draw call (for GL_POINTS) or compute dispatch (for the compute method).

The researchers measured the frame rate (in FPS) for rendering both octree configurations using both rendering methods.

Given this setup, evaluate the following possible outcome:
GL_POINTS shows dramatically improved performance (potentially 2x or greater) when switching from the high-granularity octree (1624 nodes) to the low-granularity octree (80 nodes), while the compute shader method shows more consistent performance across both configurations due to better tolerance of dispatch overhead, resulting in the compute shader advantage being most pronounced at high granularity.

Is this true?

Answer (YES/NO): NO